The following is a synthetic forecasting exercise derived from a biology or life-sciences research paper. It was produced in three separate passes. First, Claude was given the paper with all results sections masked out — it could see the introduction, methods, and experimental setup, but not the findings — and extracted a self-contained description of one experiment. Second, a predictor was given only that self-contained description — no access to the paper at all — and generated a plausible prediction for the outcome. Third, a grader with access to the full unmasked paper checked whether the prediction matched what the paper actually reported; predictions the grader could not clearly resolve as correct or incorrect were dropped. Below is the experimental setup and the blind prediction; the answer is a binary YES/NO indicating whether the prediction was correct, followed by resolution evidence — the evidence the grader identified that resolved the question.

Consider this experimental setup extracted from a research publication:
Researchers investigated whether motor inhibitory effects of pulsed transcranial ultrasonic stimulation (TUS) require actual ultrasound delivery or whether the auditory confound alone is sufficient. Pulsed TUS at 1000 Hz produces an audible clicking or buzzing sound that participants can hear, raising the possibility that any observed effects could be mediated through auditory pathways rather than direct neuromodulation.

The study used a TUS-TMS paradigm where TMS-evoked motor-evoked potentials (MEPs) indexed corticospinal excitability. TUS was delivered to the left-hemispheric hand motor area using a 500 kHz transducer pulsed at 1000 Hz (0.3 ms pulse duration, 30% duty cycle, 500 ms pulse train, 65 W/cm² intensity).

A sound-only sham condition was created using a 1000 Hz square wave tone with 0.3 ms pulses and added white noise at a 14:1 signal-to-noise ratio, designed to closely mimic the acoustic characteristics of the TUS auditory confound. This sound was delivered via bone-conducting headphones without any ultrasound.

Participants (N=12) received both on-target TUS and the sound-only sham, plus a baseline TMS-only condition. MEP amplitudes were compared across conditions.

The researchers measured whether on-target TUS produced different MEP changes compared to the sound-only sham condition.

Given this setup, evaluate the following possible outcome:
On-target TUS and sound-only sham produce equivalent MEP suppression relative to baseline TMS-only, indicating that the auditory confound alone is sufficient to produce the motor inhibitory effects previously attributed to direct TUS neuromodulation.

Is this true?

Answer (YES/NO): YES